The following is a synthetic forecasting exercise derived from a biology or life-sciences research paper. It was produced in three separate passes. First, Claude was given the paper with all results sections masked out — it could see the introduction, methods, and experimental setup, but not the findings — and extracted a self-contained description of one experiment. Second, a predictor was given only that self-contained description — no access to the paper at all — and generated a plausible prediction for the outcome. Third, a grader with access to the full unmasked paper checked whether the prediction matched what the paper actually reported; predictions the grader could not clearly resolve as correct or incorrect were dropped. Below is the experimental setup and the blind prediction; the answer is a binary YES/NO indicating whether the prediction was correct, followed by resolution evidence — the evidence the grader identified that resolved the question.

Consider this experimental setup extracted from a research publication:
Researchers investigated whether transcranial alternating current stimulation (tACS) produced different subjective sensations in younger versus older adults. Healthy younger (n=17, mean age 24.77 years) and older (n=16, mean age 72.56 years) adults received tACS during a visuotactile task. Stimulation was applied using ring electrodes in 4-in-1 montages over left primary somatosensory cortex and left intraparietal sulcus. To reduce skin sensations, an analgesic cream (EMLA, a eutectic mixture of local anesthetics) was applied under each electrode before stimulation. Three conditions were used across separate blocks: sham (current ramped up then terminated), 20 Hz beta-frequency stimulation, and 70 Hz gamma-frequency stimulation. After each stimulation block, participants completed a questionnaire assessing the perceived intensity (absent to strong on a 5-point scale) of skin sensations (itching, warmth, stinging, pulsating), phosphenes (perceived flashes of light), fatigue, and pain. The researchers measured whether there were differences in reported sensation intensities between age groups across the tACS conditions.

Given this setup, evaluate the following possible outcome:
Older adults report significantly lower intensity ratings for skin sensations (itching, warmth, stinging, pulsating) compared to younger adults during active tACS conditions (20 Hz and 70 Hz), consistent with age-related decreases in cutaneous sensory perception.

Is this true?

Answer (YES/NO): YES